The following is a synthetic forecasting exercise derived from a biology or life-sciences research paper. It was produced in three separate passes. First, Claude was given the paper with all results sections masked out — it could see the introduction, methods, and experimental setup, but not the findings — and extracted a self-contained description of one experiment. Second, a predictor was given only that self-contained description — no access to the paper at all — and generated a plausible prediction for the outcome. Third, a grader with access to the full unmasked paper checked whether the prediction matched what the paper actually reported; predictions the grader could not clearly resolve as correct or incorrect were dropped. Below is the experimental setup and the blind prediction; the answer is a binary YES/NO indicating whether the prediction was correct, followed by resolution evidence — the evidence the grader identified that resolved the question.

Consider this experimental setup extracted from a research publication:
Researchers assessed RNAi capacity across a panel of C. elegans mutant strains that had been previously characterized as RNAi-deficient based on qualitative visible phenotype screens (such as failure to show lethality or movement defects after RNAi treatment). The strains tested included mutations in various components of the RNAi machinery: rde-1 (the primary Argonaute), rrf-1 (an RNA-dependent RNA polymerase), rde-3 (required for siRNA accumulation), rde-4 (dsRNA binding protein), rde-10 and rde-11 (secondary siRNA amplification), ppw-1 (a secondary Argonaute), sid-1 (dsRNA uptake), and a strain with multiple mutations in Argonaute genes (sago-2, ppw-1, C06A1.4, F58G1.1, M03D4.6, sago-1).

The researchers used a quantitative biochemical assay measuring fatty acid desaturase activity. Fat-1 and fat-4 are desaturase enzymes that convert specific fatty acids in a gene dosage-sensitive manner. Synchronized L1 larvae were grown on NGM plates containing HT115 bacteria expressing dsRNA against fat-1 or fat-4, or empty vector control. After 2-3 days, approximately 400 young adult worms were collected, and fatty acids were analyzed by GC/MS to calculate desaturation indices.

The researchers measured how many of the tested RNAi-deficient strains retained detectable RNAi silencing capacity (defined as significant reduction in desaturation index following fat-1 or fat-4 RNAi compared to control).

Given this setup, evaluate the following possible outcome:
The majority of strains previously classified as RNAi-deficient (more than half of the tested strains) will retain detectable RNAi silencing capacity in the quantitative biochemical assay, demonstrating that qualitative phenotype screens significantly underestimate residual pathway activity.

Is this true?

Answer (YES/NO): YES